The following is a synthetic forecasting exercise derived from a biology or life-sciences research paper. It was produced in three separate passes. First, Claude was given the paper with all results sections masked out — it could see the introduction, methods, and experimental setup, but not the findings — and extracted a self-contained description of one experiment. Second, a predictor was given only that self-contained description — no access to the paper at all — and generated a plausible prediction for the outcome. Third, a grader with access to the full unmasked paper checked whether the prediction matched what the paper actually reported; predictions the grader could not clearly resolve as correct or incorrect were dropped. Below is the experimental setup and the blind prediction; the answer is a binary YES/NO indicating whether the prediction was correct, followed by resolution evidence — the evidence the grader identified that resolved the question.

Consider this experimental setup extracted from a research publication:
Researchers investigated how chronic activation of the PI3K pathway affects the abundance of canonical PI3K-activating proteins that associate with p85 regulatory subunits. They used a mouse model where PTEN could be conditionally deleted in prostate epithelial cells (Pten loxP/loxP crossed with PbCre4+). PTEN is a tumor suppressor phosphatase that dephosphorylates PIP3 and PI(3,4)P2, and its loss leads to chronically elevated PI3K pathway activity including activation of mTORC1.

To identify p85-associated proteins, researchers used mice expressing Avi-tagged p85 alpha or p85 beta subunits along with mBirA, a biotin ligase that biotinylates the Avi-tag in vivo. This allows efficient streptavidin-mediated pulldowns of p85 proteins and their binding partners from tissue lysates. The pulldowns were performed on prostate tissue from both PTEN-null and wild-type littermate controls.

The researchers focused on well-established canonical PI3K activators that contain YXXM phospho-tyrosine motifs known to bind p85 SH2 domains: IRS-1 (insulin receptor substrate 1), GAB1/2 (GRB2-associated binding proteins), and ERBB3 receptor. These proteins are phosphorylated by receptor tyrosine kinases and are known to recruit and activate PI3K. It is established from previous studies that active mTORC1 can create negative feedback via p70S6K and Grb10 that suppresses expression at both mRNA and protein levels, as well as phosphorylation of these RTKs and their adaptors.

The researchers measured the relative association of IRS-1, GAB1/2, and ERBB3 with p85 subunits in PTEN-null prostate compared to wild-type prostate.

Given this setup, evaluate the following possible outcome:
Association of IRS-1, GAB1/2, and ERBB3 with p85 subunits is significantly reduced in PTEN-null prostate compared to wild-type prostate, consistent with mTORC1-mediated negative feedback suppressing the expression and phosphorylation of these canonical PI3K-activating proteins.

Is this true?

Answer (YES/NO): NO